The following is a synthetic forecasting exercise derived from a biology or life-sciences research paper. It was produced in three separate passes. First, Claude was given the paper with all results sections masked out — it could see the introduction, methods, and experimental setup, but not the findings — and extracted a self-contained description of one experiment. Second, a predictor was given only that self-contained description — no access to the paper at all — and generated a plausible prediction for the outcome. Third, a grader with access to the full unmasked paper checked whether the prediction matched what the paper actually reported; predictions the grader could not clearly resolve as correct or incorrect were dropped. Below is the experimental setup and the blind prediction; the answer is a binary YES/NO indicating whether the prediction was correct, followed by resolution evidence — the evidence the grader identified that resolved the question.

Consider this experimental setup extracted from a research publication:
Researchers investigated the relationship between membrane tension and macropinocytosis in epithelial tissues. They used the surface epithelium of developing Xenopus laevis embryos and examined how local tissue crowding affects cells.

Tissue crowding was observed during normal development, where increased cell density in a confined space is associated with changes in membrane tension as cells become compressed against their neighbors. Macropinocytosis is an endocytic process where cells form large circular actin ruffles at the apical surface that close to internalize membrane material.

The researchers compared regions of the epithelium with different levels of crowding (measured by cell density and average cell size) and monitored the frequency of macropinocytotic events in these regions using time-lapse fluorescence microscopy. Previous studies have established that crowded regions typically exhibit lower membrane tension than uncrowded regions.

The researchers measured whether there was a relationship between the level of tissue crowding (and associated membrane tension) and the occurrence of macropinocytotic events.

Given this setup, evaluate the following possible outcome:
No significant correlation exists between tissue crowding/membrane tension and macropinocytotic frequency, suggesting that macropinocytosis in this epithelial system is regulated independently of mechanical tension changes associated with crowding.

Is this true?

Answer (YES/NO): NO